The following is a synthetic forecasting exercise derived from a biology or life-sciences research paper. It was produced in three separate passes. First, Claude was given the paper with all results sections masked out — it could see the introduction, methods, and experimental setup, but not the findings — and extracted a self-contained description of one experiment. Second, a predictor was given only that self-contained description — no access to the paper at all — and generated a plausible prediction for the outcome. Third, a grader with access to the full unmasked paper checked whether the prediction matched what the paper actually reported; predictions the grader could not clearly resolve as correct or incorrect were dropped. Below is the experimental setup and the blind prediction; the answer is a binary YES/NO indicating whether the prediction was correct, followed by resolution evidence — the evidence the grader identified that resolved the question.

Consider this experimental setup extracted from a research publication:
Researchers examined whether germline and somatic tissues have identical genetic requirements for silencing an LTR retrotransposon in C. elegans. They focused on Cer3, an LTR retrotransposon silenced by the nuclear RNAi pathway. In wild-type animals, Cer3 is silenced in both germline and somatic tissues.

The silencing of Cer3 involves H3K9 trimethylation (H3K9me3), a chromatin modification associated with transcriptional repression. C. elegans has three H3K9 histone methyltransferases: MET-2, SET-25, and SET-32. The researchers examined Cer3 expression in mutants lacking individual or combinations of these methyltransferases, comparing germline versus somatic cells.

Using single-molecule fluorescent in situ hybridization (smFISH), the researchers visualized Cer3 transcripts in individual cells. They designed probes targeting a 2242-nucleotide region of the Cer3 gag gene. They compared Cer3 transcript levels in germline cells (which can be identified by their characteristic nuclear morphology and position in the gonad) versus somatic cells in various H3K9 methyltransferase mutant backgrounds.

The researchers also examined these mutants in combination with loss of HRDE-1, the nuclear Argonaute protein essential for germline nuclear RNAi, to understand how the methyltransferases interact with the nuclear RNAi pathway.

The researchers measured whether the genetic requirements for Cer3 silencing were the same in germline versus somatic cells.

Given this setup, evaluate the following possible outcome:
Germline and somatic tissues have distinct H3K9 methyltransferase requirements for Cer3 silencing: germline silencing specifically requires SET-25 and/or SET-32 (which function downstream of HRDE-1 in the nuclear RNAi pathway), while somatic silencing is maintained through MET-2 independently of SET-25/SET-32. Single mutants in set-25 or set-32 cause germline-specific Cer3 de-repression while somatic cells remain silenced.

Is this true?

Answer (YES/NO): NO